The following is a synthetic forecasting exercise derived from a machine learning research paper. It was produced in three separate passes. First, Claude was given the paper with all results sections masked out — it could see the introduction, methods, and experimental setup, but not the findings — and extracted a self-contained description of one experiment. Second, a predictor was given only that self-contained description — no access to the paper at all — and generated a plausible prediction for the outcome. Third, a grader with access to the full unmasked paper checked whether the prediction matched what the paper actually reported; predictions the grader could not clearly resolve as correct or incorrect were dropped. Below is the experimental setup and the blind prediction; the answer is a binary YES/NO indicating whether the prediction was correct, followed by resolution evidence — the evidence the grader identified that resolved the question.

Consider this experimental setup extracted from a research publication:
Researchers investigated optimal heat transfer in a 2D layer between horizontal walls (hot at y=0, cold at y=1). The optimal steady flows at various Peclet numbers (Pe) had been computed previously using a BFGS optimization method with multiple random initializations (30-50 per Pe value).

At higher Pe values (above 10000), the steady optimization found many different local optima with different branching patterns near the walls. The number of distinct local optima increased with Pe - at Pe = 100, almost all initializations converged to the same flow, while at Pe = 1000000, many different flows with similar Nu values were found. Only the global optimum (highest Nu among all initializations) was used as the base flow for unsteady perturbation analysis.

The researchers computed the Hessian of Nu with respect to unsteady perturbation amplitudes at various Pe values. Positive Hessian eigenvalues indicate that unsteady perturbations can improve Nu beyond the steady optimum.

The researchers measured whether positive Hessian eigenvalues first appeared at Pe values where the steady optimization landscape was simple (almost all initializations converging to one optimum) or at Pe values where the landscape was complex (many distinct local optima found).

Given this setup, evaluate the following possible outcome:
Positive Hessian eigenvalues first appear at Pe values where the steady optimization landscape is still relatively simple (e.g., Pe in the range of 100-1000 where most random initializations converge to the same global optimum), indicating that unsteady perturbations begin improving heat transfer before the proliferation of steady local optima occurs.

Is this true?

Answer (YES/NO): YES